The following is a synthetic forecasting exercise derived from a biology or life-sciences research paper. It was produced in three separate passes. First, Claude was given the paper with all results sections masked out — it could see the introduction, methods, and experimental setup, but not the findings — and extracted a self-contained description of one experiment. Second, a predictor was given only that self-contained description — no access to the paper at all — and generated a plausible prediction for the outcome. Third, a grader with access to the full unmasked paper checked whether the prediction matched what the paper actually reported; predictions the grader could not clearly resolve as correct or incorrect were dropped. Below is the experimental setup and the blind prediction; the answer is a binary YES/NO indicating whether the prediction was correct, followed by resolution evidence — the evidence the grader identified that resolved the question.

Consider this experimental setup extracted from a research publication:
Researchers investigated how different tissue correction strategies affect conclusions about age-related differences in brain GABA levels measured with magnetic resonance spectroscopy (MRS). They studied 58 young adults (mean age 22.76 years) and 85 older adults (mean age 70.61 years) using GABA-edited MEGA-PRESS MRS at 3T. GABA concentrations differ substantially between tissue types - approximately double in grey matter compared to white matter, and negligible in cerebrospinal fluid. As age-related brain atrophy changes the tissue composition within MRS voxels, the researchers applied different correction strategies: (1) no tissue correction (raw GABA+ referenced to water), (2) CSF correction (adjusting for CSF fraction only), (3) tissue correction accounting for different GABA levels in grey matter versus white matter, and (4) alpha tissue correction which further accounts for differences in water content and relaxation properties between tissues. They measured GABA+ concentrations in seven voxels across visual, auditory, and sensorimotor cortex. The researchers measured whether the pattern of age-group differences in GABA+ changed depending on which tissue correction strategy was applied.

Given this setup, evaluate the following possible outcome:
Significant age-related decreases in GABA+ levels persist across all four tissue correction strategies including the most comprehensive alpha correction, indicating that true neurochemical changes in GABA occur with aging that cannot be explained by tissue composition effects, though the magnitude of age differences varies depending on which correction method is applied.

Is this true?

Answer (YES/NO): NO